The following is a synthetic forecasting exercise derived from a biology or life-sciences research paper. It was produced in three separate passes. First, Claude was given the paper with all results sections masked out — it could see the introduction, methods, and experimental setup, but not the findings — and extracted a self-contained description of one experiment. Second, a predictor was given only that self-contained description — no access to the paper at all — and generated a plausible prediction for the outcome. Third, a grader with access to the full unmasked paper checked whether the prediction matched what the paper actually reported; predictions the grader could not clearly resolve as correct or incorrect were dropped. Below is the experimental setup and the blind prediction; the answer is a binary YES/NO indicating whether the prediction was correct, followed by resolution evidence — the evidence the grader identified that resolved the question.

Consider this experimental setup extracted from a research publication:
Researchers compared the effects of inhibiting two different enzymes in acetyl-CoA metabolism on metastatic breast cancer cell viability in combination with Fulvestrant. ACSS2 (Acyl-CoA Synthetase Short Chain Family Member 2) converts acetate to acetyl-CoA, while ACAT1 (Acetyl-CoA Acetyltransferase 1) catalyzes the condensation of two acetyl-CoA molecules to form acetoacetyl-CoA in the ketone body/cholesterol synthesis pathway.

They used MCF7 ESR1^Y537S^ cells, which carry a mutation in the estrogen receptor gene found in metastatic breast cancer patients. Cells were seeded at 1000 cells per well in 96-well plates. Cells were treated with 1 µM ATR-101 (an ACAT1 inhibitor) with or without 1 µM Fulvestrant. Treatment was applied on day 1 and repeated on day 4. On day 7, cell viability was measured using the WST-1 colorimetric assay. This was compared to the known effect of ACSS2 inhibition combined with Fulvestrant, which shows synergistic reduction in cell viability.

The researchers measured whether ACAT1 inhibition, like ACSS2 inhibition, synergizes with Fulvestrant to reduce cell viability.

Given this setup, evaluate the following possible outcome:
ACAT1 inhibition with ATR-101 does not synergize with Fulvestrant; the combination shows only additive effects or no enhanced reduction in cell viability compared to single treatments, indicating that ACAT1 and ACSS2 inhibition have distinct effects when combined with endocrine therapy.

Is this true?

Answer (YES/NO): YES